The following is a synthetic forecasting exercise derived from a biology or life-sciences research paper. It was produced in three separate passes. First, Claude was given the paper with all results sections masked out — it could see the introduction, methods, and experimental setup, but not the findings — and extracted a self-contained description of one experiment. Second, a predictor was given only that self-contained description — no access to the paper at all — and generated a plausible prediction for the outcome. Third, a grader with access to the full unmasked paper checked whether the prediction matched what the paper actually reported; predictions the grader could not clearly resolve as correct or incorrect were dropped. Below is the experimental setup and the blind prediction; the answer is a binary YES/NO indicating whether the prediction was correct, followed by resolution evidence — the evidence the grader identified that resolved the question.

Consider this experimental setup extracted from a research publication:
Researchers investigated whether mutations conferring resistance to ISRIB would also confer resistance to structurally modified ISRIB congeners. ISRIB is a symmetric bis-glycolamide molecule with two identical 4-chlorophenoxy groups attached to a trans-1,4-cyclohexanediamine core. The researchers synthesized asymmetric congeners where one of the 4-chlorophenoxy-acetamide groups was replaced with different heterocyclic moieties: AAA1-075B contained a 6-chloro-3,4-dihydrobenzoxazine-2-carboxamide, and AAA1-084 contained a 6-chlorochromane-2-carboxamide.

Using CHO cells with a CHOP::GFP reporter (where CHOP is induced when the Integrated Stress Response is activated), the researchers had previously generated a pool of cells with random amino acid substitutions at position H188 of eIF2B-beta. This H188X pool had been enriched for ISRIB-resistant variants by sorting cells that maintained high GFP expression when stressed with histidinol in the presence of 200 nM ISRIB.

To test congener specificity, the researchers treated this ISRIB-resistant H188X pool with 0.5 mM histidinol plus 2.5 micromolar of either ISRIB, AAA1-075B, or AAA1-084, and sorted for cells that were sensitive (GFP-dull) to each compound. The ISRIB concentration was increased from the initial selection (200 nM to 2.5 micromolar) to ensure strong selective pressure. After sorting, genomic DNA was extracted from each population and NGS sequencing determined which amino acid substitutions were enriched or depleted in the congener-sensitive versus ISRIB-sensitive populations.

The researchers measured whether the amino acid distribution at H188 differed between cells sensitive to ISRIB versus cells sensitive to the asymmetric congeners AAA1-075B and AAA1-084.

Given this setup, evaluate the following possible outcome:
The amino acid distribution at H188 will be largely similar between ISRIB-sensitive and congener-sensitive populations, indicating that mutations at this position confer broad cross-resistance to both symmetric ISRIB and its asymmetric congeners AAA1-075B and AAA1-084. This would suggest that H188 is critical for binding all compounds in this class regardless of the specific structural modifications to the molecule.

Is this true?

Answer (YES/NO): NO